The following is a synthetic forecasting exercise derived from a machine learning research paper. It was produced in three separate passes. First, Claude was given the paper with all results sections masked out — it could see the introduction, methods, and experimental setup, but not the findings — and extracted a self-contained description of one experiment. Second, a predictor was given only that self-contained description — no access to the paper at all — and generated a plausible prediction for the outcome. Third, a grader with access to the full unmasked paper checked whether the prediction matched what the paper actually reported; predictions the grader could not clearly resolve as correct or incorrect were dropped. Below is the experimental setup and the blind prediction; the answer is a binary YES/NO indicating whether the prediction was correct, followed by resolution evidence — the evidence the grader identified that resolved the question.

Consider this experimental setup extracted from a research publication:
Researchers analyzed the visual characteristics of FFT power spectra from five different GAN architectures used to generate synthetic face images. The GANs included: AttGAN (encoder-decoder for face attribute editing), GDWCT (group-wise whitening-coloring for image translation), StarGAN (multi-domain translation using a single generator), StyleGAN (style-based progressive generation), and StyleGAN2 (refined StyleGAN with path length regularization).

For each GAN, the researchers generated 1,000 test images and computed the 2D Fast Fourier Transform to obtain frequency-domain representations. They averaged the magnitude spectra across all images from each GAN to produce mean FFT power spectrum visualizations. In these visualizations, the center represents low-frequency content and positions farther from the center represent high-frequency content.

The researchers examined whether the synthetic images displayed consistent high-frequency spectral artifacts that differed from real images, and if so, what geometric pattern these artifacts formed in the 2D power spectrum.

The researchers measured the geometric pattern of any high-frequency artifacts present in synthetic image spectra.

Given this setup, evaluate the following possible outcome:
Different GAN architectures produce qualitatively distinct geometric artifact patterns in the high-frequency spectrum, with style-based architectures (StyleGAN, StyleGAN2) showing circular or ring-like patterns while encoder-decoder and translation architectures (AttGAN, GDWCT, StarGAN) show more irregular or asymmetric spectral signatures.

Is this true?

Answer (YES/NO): NO